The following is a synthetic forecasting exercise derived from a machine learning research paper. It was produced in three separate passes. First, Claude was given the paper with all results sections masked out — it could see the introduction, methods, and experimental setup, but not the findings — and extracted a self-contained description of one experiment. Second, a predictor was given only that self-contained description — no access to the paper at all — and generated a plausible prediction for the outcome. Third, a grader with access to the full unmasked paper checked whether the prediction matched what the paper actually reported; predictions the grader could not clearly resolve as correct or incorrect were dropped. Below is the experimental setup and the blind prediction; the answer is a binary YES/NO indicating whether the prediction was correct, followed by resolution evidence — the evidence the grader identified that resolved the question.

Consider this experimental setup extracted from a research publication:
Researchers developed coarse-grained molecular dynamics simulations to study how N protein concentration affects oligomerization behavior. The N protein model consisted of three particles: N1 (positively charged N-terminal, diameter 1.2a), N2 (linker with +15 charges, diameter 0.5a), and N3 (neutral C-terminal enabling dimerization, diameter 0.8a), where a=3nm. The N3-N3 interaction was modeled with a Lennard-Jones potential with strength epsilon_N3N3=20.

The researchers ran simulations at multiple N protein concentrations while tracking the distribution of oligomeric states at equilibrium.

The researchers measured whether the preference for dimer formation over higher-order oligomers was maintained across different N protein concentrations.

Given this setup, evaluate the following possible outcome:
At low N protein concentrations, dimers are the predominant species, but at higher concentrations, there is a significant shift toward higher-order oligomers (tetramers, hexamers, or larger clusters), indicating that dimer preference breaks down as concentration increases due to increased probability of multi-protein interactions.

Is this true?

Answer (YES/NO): NO